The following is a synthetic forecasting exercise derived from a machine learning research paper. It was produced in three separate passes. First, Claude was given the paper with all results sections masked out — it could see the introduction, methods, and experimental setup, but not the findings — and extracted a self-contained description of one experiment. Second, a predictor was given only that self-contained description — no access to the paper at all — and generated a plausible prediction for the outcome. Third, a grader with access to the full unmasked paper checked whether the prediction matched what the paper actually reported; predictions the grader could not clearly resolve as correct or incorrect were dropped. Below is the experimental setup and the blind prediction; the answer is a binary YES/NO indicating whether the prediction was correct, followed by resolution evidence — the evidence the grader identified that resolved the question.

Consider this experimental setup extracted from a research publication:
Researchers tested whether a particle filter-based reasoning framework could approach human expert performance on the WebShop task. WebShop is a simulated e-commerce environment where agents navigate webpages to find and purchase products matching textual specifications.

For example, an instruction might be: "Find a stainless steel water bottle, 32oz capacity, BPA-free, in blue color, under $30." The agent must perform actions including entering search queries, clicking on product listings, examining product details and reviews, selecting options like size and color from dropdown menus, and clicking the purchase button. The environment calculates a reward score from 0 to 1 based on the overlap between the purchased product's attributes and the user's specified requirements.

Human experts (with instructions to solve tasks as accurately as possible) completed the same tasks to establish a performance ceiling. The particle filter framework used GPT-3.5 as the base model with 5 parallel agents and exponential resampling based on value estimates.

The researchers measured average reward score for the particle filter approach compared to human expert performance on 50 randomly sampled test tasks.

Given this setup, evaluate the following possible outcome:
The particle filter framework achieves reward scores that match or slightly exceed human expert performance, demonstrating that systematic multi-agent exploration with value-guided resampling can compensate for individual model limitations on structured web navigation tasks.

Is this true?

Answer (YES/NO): NO